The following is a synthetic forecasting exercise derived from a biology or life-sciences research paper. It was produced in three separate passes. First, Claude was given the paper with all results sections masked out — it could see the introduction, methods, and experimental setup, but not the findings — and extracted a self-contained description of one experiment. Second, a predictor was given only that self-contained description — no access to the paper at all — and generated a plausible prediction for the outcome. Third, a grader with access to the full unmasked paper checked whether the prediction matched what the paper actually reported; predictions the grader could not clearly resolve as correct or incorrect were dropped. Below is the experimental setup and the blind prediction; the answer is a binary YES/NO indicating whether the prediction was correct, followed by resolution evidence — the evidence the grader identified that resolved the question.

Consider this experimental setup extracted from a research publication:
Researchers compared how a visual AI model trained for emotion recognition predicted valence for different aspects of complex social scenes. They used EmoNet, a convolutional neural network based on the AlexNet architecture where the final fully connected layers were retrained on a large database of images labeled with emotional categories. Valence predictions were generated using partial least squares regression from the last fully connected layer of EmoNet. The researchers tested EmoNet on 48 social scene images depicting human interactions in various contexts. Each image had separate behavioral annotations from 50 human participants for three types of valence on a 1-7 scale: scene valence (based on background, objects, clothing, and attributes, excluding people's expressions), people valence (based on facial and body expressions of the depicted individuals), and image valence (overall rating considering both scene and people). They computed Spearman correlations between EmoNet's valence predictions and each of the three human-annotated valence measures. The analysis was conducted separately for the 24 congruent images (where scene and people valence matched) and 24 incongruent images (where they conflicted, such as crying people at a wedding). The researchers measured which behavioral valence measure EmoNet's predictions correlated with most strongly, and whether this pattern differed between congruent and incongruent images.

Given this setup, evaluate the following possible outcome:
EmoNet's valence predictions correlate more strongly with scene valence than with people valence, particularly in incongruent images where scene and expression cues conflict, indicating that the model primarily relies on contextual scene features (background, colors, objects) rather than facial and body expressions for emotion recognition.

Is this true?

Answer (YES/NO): YES